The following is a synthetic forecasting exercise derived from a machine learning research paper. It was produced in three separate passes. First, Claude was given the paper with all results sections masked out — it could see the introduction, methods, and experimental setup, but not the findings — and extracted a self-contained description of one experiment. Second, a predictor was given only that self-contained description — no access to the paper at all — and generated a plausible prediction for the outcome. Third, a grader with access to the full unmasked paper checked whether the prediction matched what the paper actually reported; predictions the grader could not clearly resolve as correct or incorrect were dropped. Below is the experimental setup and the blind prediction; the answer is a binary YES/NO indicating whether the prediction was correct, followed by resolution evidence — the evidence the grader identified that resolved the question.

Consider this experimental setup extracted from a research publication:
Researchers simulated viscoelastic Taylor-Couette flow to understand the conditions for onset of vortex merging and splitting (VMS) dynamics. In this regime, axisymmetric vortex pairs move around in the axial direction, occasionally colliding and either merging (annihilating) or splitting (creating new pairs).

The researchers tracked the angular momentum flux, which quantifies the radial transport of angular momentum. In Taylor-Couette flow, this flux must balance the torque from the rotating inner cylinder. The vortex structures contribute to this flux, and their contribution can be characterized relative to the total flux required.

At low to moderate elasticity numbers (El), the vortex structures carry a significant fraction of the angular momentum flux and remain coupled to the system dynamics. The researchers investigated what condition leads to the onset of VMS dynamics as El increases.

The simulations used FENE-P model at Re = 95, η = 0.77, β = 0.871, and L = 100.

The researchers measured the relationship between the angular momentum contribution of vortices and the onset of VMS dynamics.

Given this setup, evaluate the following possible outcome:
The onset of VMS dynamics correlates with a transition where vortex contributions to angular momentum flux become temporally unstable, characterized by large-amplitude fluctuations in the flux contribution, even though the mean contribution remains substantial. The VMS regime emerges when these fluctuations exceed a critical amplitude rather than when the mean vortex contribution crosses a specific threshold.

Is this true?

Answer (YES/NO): NO